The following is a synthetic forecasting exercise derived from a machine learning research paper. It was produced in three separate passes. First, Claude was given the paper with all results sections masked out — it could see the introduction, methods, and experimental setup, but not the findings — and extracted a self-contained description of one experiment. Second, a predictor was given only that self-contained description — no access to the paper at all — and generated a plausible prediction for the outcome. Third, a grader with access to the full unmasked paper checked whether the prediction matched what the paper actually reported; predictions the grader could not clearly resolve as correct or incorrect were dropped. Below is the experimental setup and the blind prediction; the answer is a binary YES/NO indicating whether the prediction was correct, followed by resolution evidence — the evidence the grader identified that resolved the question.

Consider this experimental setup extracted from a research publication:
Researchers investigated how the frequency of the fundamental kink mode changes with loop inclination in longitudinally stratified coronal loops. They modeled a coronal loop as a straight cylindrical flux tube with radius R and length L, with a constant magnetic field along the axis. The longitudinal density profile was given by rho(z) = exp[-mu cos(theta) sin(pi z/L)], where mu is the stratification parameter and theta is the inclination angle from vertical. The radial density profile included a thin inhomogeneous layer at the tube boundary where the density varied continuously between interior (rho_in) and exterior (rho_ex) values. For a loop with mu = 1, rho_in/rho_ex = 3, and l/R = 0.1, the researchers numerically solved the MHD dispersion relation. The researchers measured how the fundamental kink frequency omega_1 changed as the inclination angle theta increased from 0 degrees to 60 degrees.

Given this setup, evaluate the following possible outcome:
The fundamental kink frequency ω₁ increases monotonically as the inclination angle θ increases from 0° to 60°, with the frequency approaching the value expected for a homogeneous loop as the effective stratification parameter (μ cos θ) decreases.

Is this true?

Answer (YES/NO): NO